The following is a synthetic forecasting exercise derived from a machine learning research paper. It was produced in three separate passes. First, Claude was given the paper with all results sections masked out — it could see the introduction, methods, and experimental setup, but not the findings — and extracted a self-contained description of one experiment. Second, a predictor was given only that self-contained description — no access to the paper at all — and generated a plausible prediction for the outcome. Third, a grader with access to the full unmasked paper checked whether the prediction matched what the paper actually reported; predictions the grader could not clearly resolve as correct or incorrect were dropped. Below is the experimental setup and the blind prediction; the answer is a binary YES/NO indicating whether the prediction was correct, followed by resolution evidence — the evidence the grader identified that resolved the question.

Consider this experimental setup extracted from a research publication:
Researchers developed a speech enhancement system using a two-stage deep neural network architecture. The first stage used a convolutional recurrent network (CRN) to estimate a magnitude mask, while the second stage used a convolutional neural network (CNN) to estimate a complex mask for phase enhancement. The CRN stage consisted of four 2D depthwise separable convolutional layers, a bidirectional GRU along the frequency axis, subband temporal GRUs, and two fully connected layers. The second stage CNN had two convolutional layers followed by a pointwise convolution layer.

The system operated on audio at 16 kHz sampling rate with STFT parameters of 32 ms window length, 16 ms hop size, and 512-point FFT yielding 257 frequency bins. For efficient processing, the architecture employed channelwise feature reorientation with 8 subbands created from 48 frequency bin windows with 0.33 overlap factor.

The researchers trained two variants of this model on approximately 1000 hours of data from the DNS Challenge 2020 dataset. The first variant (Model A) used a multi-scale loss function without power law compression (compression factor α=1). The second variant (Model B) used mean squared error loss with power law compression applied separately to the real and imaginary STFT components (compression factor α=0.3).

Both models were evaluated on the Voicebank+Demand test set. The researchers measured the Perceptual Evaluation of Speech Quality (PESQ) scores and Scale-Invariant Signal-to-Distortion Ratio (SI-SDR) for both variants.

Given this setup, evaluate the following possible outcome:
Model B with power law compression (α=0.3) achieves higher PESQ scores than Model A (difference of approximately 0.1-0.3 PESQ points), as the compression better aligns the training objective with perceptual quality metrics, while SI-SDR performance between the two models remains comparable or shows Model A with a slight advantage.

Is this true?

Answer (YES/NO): NO